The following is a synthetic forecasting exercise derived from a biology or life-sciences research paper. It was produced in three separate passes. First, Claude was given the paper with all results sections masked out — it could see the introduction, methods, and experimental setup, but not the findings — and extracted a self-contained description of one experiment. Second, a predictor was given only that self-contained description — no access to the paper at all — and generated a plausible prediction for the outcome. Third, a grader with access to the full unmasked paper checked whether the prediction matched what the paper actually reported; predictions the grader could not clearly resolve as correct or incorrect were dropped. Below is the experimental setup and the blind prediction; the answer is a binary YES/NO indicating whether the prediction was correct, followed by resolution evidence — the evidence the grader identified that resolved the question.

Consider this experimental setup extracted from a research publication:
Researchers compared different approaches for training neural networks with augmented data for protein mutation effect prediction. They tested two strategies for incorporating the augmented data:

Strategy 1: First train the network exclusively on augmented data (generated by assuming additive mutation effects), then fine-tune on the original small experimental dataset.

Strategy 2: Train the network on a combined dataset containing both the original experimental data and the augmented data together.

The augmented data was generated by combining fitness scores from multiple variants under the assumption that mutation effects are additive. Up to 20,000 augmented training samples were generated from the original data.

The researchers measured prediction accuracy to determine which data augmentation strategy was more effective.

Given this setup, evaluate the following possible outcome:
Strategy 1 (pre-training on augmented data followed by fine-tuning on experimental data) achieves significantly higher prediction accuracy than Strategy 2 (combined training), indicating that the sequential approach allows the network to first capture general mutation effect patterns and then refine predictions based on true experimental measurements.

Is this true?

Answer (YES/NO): NO